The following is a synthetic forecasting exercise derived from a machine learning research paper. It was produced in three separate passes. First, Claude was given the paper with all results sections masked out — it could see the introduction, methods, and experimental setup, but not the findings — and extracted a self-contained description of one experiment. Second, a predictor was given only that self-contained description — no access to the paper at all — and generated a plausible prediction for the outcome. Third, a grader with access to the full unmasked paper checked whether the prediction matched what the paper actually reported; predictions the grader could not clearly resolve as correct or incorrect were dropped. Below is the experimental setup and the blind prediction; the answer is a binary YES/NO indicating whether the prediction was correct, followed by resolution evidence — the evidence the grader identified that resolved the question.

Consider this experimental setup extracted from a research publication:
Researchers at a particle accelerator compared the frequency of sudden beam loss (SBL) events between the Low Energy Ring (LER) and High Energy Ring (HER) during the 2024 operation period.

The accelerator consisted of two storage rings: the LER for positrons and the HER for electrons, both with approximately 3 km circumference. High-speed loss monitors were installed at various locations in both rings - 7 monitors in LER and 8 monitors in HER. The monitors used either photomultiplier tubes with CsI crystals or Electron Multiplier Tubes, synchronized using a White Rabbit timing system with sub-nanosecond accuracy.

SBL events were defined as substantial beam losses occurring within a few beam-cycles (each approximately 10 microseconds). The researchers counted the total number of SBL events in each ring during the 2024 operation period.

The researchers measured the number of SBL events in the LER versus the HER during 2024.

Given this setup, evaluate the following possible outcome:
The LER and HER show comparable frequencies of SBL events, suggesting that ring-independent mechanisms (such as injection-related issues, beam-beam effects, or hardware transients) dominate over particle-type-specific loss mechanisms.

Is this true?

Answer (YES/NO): NO